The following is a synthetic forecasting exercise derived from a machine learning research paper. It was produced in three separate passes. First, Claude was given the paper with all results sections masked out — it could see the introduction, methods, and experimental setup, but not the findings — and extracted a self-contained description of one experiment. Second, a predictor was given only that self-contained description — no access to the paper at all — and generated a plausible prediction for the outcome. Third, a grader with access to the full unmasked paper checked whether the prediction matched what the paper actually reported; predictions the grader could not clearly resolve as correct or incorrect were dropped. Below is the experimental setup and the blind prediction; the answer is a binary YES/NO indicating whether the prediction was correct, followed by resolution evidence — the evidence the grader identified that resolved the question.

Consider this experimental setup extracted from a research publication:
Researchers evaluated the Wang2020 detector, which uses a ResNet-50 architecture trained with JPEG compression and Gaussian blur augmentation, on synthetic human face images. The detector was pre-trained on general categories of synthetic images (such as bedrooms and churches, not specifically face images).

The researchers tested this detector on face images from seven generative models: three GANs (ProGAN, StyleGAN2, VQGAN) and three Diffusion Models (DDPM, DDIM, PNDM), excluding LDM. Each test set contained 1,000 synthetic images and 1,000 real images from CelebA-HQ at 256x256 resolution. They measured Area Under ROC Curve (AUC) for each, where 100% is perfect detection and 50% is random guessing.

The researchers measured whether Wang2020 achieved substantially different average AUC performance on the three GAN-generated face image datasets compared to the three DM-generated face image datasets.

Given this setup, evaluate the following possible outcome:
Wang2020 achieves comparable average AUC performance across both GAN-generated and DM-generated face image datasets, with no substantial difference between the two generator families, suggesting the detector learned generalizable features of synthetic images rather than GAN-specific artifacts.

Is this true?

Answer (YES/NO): NO